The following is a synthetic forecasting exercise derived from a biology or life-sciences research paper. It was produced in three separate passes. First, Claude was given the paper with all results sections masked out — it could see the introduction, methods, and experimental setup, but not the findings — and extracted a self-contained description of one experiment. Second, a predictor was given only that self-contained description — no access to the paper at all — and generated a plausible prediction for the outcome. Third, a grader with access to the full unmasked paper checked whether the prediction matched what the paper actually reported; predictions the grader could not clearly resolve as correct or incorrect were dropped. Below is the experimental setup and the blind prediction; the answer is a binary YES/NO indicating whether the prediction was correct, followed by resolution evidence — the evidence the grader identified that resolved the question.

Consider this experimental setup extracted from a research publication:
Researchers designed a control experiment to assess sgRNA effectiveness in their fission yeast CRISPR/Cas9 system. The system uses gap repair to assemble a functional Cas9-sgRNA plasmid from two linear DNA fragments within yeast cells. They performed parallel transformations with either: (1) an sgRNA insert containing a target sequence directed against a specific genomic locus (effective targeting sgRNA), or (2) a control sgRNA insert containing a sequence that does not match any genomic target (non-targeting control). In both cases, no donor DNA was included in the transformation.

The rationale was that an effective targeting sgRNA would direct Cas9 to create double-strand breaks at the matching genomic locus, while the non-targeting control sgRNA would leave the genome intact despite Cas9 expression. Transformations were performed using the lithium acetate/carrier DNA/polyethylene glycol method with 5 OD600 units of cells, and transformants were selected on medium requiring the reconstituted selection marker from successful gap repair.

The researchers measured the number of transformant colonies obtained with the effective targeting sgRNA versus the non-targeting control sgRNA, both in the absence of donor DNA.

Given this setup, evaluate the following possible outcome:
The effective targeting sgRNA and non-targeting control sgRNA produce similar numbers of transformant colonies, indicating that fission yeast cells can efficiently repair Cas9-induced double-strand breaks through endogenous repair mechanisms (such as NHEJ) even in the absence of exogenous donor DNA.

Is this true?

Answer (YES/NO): NO